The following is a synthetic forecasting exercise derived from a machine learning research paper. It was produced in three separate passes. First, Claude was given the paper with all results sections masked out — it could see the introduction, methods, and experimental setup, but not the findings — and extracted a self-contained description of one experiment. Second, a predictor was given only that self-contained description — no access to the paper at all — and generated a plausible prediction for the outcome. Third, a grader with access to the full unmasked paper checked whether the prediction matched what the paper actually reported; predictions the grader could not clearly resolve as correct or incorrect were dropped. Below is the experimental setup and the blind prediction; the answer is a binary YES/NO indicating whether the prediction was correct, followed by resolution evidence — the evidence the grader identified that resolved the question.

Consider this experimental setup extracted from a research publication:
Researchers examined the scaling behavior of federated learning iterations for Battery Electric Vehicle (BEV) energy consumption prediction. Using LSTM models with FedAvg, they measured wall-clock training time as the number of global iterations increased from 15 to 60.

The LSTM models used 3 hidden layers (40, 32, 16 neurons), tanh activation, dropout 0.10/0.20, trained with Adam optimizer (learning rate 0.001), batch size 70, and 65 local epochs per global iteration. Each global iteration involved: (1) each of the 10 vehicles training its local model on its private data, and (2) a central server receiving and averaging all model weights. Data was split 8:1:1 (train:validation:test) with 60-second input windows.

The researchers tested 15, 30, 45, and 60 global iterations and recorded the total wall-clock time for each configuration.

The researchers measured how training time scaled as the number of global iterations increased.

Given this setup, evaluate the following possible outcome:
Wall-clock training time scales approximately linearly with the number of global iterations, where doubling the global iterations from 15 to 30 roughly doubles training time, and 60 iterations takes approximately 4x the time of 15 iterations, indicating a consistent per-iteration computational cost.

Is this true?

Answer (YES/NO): YES